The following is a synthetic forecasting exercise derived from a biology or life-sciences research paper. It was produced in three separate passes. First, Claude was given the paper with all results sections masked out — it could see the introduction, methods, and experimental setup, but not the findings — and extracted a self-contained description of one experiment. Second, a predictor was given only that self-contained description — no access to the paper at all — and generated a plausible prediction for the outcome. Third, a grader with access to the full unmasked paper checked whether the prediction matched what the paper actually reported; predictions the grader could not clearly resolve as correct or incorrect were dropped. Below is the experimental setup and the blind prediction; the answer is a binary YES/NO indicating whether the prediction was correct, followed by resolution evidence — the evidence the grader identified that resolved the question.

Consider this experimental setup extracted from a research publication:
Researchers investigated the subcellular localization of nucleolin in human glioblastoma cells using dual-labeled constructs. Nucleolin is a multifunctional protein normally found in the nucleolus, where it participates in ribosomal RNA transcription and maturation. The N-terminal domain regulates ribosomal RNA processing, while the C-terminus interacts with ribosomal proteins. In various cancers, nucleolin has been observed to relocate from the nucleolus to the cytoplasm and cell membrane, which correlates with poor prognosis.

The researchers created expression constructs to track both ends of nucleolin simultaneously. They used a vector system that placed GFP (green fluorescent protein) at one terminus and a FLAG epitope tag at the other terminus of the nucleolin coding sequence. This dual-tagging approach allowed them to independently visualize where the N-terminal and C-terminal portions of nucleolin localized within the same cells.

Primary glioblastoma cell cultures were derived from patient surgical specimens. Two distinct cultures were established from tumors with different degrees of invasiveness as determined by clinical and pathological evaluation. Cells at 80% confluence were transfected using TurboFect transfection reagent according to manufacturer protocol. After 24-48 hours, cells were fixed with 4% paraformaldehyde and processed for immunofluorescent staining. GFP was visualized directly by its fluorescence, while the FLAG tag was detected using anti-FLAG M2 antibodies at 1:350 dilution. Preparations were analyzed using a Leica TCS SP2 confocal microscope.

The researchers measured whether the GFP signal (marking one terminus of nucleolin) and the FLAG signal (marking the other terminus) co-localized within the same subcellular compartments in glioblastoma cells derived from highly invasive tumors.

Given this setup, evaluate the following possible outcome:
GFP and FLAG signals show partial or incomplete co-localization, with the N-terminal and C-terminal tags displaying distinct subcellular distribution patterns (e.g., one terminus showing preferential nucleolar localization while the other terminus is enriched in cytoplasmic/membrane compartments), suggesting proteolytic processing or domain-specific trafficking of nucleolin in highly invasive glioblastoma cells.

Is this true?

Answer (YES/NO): YES